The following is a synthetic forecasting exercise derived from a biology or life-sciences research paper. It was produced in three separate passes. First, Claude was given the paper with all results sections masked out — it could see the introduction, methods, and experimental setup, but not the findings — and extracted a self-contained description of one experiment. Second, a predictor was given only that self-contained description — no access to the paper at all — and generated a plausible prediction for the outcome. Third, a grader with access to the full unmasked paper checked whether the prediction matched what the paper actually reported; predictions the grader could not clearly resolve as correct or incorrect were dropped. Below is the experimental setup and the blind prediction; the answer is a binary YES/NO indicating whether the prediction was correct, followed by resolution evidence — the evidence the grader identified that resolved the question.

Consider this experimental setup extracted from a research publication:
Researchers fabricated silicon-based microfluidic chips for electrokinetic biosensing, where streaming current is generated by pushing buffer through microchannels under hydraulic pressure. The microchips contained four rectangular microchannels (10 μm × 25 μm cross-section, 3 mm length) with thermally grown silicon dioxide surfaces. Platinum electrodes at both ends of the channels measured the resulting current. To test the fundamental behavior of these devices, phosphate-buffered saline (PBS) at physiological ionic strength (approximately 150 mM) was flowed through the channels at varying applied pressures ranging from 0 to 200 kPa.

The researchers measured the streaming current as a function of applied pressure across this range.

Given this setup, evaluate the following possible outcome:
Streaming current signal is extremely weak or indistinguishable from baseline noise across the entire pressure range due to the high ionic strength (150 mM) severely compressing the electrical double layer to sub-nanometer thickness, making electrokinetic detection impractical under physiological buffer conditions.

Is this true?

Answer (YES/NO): NO